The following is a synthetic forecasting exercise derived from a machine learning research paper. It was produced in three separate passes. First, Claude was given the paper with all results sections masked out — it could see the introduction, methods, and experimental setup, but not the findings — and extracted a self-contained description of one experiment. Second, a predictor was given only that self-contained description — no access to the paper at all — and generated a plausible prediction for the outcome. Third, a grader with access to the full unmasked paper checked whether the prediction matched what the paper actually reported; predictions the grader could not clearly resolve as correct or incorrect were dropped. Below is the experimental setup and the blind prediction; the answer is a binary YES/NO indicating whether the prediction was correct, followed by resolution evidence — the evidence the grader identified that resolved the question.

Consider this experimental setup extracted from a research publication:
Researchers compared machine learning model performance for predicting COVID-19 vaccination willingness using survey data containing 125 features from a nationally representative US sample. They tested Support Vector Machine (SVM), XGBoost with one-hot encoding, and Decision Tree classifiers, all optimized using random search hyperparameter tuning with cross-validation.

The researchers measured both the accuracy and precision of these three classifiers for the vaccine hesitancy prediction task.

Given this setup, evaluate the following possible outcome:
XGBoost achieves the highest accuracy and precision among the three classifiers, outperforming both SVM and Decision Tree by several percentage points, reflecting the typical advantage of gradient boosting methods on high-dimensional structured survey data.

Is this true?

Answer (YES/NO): NO